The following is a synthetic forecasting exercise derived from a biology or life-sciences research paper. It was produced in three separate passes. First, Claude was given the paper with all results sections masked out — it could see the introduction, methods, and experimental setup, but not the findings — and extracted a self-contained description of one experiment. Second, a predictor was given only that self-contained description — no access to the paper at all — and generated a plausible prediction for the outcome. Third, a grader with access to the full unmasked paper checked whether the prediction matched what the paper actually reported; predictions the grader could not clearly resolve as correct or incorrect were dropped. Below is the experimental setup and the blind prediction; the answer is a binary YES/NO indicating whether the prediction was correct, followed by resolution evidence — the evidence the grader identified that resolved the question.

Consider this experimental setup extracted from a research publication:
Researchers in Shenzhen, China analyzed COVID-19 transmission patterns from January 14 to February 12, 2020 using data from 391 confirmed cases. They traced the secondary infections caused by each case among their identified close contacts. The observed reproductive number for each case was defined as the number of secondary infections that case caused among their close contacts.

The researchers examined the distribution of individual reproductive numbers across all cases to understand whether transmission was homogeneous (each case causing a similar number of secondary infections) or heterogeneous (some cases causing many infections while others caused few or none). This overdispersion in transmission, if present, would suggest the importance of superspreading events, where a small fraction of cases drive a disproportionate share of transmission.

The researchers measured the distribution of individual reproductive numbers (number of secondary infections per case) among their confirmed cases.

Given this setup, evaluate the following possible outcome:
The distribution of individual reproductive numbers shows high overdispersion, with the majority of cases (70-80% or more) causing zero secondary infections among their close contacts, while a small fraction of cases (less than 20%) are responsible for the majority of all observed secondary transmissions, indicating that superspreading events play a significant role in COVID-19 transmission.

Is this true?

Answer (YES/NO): NO